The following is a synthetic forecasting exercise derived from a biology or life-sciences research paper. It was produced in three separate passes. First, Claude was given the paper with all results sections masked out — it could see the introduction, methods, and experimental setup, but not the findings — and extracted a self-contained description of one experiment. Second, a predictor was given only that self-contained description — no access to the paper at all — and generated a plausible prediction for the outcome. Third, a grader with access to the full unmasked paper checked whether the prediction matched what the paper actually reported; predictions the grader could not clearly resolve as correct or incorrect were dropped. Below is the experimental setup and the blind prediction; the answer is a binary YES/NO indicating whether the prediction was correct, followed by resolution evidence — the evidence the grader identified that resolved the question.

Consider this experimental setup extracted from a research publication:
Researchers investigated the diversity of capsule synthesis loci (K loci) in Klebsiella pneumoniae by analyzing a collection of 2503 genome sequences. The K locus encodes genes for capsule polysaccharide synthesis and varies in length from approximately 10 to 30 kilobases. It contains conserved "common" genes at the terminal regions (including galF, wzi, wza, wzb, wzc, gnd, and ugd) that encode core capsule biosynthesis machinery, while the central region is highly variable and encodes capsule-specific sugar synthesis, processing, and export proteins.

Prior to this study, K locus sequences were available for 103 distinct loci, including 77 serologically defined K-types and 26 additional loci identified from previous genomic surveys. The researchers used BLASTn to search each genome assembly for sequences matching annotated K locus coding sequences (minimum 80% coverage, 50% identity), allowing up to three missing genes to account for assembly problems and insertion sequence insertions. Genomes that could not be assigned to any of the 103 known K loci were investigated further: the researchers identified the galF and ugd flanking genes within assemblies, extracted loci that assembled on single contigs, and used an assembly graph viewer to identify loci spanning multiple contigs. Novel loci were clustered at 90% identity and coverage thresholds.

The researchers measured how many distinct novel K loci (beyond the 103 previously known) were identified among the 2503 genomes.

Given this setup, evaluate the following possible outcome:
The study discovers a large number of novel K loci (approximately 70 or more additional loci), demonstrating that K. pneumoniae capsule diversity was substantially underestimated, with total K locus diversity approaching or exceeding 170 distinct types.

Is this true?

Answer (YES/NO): NO